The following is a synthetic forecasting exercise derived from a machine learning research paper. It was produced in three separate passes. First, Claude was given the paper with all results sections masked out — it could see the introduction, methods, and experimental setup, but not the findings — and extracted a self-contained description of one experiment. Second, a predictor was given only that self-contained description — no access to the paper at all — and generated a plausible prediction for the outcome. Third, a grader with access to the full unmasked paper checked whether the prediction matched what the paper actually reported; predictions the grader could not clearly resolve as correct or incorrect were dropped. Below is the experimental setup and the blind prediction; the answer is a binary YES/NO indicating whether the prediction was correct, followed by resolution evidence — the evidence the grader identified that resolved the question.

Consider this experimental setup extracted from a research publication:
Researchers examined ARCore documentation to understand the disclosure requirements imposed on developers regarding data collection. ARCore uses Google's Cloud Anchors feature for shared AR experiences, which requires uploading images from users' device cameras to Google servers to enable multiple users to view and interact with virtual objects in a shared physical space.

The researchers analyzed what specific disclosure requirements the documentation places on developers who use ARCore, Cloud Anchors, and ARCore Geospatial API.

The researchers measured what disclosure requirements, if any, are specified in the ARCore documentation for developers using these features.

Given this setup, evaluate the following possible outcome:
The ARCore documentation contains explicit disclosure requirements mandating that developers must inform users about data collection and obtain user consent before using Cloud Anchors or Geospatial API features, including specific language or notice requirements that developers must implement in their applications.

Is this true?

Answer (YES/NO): YES